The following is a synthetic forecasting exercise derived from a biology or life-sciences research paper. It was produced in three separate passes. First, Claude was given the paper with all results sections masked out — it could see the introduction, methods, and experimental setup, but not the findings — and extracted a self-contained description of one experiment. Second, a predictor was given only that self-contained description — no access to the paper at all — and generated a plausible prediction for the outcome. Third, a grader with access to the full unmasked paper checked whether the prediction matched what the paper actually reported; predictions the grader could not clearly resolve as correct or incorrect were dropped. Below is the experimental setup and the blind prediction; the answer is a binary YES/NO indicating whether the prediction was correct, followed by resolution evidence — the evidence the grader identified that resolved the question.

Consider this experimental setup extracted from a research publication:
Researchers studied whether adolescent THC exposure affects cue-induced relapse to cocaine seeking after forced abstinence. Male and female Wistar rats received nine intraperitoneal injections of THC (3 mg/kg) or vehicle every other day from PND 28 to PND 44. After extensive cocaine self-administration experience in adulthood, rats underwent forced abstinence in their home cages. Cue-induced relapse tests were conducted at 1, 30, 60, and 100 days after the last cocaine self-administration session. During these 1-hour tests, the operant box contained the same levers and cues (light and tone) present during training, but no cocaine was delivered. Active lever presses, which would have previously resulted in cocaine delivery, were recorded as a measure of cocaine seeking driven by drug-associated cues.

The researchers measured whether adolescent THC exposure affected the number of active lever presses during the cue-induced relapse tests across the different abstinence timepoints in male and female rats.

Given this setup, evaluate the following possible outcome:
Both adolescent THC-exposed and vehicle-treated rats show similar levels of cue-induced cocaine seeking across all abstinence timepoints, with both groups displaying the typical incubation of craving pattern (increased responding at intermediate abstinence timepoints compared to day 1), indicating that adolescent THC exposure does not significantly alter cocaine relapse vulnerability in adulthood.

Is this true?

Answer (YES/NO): YES